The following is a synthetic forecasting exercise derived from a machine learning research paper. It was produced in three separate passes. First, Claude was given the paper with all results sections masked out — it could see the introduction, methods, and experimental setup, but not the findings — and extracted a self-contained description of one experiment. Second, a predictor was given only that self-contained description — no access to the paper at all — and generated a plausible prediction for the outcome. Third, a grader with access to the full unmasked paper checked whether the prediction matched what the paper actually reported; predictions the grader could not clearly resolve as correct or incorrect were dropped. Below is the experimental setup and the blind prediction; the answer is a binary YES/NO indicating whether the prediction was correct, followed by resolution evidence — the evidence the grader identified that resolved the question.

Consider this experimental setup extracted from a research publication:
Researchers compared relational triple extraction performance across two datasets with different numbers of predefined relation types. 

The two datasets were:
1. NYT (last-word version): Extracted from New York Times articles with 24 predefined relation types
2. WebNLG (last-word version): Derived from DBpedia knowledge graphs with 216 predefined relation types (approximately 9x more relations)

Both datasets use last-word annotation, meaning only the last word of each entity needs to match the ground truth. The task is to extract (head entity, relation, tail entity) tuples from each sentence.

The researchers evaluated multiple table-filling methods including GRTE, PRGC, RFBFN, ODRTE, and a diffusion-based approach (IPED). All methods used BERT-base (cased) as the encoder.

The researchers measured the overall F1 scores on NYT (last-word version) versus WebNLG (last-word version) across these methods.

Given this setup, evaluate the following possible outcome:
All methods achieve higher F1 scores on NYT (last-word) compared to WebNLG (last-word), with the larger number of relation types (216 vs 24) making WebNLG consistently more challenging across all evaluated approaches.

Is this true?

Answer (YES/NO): NO